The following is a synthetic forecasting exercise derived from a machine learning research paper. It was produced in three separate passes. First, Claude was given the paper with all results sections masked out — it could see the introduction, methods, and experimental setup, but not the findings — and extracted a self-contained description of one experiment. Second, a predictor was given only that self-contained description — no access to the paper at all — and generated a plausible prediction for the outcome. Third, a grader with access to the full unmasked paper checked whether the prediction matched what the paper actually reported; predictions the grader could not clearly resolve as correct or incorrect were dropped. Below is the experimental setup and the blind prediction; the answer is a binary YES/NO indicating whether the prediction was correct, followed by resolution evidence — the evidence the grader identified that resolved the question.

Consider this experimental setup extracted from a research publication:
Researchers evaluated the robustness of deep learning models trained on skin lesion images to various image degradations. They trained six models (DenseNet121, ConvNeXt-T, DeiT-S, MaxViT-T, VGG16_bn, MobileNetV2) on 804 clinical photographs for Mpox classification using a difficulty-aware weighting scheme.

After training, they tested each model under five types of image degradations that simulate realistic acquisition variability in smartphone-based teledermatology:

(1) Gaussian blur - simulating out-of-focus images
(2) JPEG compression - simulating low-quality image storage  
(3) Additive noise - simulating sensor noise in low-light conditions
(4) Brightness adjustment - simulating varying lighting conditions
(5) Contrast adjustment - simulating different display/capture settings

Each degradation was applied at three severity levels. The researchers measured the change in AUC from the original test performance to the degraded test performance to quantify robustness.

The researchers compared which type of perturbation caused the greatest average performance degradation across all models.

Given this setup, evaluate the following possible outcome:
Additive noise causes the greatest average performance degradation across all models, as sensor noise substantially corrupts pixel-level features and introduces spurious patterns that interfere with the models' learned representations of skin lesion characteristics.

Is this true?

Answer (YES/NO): NO